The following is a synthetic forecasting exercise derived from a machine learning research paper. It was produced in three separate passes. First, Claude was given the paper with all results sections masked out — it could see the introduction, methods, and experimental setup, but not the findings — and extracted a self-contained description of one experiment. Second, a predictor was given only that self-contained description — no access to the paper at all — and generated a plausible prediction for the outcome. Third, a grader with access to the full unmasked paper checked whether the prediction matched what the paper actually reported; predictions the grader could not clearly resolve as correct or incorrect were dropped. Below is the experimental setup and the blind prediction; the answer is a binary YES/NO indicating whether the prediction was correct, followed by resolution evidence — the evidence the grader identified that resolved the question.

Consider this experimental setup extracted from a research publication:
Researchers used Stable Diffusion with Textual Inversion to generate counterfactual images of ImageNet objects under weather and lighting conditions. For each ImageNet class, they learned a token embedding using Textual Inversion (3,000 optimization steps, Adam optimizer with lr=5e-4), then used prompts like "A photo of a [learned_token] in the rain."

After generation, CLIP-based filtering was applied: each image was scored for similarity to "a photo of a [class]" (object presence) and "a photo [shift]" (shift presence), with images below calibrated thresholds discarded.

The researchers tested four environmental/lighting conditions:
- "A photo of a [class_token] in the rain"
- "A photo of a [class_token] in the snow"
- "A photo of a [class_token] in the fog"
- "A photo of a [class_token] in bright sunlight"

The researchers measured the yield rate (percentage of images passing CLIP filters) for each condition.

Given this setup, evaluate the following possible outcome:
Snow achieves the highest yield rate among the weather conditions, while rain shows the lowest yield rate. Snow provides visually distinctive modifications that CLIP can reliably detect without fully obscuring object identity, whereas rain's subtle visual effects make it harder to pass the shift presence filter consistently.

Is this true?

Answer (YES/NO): YES